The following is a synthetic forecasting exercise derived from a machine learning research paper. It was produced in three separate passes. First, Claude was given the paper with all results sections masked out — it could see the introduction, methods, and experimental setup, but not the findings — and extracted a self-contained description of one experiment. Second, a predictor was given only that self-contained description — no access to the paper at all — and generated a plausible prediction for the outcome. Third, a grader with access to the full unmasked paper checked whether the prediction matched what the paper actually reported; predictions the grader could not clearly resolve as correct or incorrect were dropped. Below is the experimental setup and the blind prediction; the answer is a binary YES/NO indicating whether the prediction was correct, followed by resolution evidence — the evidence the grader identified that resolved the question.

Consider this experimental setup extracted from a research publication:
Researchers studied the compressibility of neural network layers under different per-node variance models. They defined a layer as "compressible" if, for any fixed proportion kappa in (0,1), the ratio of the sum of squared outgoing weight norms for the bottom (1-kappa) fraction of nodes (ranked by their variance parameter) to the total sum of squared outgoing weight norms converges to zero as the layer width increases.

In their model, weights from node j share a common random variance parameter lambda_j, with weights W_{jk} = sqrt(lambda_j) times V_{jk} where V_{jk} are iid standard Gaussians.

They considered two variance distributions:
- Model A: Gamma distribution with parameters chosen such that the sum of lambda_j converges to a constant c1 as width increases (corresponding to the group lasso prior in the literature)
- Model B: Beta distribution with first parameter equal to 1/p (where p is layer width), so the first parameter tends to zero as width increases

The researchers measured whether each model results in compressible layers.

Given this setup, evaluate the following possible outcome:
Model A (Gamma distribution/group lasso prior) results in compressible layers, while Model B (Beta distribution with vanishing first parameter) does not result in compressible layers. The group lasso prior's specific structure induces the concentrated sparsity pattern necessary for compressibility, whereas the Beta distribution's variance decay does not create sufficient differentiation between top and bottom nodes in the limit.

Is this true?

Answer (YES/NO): NO